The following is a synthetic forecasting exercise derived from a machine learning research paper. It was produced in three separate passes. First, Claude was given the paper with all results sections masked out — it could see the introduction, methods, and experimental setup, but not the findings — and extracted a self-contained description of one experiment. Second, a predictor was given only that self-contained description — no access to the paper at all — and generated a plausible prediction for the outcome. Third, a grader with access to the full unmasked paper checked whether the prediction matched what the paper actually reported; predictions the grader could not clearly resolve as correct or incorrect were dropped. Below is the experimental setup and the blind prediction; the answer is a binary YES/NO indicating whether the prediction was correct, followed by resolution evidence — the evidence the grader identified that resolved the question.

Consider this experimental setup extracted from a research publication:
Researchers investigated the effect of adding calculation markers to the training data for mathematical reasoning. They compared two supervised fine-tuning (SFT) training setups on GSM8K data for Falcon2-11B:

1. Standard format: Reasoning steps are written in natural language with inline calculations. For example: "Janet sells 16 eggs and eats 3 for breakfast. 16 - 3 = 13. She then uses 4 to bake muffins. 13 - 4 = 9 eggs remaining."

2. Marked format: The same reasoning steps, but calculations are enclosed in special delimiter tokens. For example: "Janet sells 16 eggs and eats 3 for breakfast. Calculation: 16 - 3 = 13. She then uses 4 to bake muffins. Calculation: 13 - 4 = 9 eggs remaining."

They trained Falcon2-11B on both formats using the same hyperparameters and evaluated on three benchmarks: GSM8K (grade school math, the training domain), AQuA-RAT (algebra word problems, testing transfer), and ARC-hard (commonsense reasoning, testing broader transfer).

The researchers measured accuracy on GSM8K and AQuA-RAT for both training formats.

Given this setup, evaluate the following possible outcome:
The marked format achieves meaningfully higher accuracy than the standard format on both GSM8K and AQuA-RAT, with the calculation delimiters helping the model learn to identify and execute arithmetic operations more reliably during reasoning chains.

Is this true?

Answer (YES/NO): NO